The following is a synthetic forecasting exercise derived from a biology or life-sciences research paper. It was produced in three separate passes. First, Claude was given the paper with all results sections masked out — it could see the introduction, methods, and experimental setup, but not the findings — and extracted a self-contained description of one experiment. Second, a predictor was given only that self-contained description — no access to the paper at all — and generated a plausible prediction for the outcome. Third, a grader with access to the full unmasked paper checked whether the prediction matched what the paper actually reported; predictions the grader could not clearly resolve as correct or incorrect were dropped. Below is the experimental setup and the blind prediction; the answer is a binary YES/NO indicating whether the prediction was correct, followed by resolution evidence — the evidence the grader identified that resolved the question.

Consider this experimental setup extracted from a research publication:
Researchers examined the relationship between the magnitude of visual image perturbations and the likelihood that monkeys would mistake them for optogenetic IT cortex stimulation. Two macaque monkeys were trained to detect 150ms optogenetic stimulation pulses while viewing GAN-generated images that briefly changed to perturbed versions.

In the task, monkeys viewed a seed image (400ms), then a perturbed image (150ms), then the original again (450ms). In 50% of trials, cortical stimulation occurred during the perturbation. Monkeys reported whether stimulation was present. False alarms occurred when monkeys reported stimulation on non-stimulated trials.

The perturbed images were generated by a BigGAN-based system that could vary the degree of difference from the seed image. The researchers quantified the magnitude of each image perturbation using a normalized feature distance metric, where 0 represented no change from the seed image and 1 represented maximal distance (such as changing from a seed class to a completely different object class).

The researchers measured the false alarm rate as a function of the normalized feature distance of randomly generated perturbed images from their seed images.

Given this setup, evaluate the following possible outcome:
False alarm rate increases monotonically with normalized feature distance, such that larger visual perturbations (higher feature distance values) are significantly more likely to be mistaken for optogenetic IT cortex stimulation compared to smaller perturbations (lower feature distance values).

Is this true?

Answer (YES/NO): NO